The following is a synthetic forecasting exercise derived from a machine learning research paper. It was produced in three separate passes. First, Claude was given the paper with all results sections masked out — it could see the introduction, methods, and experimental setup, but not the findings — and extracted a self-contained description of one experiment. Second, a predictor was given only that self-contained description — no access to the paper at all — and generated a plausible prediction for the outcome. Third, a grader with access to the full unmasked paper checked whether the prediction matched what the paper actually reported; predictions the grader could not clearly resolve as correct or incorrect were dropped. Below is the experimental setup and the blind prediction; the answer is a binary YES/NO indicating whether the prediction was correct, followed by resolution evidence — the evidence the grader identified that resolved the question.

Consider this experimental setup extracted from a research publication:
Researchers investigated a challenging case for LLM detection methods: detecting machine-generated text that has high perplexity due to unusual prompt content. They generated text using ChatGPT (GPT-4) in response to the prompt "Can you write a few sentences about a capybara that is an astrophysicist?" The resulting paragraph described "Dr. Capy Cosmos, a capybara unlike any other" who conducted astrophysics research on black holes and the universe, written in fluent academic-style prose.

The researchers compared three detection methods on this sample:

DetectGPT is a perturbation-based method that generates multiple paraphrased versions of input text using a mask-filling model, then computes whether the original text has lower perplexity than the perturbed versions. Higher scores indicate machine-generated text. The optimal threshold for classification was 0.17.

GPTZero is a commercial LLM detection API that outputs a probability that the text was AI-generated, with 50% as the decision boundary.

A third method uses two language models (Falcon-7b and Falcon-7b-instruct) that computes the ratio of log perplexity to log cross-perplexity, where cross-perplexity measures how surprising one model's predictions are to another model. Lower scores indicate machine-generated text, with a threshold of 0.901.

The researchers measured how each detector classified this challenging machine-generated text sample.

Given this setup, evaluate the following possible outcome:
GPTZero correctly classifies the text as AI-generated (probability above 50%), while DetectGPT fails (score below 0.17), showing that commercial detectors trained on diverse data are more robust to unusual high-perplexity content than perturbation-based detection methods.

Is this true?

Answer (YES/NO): NO